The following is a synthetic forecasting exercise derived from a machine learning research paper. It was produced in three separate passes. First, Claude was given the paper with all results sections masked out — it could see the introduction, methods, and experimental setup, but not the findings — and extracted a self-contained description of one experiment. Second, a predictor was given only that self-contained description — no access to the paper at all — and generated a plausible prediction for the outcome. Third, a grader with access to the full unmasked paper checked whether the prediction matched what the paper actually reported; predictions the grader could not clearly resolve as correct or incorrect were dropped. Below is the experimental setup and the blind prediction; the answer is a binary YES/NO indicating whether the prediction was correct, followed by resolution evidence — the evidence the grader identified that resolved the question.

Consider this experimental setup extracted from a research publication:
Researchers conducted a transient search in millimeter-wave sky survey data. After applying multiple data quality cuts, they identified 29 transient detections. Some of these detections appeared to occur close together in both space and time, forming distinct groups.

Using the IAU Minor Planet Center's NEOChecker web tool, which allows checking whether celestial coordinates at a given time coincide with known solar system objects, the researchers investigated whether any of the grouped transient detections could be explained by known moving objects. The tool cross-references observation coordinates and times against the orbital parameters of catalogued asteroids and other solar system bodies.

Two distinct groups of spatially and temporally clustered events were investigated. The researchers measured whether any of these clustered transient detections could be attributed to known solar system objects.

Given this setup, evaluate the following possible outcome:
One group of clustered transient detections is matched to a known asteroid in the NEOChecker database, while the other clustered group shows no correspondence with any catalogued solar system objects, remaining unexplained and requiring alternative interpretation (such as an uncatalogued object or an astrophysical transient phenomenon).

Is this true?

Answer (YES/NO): NO